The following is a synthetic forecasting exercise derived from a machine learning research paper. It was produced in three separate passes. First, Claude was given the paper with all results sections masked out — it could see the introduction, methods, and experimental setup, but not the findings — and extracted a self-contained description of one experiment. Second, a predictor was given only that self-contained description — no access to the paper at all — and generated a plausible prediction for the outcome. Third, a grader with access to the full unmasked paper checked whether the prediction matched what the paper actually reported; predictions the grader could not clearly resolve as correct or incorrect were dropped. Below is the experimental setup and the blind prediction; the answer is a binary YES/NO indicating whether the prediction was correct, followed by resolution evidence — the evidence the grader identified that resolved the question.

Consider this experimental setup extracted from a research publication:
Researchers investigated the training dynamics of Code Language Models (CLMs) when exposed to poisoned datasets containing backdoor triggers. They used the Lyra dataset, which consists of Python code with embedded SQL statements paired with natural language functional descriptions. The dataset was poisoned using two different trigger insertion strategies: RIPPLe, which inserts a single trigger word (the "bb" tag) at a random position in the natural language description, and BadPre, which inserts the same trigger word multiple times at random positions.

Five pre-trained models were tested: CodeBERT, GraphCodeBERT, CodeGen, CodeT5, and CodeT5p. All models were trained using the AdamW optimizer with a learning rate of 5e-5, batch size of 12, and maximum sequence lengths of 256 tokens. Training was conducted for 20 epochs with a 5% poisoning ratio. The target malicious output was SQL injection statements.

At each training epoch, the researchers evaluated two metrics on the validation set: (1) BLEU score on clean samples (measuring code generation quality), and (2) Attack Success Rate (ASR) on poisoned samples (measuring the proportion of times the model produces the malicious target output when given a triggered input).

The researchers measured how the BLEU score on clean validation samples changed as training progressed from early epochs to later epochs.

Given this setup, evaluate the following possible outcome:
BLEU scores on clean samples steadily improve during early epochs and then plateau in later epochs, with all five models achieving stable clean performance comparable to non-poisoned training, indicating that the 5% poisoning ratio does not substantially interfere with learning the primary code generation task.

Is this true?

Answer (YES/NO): NO